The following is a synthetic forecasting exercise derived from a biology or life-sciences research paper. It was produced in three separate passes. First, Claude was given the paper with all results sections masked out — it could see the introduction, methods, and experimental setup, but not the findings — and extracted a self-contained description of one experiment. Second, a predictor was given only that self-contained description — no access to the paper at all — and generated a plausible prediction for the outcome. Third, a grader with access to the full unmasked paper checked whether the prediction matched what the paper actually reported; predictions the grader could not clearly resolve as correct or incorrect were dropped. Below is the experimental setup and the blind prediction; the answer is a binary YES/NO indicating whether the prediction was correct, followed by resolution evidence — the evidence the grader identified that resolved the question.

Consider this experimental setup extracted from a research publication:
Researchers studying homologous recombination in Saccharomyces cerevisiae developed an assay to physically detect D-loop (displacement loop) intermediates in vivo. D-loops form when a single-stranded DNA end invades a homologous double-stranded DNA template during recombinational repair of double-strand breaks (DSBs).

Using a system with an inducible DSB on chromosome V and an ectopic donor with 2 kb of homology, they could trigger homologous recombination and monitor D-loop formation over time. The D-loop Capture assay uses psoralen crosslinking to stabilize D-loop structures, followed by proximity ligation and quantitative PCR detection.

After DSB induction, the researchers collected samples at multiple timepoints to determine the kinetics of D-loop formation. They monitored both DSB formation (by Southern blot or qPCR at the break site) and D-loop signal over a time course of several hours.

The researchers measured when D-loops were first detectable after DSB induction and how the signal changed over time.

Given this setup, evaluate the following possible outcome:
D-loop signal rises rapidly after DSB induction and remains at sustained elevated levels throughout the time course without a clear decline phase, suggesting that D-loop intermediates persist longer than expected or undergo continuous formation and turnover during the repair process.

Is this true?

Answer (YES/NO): NO